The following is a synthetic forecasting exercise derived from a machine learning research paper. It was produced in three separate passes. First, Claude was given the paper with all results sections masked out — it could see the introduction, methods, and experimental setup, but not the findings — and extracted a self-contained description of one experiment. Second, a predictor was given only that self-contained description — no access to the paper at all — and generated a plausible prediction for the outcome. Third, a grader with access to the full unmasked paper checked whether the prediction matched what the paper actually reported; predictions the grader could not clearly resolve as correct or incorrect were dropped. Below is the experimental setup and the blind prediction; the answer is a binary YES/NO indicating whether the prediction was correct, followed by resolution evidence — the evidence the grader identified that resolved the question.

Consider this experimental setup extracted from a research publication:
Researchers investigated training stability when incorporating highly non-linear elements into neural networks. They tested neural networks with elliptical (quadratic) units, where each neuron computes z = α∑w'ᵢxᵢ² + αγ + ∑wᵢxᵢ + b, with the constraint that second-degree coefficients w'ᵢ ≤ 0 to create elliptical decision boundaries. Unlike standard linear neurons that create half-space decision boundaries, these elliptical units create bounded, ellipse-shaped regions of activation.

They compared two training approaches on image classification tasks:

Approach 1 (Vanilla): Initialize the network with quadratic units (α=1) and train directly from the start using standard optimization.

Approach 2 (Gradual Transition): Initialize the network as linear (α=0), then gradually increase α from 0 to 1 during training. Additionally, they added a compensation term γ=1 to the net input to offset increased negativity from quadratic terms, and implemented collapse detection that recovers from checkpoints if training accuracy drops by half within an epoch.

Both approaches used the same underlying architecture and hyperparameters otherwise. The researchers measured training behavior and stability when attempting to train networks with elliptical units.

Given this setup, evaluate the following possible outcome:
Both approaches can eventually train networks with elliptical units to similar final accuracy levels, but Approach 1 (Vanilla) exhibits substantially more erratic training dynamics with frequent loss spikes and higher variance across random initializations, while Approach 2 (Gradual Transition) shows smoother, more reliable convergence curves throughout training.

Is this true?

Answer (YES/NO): NO